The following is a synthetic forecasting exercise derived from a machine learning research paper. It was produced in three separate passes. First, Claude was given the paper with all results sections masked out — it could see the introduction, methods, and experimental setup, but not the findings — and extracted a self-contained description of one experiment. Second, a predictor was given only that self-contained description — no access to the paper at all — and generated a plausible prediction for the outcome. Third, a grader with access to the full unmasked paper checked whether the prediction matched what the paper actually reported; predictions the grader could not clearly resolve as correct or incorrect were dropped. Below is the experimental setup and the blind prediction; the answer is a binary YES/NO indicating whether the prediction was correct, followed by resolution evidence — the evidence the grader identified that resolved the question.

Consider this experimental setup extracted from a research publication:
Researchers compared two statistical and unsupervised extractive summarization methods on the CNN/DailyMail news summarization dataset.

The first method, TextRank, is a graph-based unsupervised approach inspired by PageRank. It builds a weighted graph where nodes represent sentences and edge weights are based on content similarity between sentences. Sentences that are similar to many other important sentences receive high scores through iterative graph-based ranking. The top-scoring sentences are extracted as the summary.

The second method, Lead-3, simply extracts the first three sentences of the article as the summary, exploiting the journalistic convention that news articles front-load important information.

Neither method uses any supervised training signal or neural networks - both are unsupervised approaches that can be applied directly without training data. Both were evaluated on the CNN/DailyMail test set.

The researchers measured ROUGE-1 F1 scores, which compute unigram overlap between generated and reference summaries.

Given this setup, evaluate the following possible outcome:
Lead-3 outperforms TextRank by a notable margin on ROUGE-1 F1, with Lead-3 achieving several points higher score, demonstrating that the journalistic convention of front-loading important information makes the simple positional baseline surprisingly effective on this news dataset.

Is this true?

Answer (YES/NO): YES